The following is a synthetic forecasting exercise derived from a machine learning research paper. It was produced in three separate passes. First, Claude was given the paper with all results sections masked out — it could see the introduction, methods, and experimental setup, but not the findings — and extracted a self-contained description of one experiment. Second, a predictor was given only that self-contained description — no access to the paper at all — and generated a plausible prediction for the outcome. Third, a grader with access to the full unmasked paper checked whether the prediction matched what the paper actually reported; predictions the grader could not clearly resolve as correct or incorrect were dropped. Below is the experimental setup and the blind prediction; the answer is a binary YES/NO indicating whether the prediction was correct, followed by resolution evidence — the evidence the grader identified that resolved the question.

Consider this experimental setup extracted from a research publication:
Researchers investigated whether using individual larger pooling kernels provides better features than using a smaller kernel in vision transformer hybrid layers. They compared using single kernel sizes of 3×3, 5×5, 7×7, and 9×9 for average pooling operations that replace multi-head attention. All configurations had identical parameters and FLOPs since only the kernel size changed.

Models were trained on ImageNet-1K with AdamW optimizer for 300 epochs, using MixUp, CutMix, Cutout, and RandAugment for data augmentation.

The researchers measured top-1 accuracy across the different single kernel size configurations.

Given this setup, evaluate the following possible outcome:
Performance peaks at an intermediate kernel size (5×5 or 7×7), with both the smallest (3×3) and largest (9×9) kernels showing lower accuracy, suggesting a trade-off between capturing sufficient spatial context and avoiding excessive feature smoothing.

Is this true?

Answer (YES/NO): NO